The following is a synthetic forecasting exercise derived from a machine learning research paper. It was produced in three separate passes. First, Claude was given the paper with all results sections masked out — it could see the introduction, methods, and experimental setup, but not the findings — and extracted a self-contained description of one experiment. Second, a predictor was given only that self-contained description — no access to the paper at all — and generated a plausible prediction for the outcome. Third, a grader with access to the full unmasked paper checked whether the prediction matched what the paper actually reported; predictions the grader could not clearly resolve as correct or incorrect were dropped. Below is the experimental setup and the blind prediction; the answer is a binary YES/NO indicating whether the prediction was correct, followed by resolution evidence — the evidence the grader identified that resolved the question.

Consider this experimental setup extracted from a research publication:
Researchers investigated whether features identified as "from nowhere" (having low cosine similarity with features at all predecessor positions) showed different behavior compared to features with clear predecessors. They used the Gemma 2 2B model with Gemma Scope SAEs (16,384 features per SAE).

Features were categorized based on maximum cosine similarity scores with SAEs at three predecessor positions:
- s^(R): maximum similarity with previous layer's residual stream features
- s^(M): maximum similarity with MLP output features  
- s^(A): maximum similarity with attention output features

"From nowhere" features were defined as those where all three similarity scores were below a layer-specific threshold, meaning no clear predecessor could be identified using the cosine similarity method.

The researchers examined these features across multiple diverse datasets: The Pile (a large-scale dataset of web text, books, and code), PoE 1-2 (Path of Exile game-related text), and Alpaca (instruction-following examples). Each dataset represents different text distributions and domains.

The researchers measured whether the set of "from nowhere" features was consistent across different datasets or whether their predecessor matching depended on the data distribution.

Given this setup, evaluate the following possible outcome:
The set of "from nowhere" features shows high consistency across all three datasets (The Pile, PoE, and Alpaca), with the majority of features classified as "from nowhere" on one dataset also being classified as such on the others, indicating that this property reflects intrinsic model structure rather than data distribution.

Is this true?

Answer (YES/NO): NO